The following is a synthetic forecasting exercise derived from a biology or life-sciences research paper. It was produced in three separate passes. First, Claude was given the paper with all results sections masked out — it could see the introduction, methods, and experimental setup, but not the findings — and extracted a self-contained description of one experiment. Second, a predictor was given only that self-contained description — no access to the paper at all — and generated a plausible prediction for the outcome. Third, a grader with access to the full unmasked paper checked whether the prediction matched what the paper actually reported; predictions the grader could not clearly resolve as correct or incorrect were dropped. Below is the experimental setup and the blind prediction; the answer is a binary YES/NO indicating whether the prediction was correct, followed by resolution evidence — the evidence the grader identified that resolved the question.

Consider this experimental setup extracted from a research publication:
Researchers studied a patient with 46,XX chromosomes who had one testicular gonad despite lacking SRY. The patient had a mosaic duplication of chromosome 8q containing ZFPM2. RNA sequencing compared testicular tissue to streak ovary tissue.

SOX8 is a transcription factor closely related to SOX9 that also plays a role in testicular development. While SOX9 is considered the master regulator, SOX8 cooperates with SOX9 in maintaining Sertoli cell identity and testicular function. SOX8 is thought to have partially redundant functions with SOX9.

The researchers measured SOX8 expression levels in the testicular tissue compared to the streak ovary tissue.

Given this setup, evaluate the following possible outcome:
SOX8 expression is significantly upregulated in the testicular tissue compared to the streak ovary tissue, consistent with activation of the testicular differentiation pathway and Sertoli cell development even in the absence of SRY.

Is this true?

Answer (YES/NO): YES